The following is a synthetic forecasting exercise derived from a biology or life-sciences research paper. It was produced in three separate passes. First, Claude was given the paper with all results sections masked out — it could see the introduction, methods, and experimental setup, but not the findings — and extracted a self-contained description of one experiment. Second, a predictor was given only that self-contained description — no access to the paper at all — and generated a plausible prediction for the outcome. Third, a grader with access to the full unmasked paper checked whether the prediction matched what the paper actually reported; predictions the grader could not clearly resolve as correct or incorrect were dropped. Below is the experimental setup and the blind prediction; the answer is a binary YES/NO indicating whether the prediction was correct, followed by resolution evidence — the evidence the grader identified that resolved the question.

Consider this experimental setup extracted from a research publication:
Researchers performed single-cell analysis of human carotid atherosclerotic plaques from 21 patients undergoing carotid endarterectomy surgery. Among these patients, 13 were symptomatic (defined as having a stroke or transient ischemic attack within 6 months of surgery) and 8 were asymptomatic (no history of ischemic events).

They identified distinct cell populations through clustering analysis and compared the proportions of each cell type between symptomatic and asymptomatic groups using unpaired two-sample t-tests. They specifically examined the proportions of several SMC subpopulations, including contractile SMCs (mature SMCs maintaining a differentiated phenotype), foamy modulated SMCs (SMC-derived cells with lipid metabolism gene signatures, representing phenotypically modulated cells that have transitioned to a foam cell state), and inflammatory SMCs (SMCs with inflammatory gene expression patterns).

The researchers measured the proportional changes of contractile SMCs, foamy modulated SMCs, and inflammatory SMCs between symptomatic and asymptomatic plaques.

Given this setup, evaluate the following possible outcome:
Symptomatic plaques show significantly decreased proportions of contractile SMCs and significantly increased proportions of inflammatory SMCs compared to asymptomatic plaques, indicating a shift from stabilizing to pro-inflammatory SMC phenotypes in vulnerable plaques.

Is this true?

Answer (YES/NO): NO